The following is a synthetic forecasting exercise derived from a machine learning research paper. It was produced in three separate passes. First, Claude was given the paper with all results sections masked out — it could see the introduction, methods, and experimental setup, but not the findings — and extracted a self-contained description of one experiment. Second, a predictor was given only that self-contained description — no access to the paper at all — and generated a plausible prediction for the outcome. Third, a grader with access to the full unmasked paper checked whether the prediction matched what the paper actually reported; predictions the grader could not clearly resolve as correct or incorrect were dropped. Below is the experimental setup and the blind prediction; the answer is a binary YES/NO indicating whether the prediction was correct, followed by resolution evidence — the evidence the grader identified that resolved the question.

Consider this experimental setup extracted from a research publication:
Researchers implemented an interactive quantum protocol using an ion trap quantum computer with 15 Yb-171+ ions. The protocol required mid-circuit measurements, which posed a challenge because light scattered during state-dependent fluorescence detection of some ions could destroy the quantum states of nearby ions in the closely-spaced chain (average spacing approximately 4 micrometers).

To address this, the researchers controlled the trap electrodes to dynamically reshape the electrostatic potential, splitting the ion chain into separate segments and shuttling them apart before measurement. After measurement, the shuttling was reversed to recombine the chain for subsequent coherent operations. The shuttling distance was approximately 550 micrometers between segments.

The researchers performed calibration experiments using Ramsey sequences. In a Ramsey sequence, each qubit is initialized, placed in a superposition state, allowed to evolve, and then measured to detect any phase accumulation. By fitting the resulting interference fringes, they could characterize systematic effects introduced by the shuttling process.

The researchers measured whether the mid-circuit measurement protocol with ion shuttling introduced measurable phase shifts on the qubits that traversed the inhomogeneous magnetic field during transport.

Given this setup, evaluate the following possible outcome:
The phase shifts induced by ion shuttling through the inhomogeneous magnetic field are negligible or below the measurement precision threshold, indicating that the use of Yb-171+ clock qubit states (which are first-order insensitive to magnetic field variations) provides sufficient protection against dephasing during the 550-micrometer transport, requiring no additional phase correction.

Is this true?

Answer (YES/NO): NO